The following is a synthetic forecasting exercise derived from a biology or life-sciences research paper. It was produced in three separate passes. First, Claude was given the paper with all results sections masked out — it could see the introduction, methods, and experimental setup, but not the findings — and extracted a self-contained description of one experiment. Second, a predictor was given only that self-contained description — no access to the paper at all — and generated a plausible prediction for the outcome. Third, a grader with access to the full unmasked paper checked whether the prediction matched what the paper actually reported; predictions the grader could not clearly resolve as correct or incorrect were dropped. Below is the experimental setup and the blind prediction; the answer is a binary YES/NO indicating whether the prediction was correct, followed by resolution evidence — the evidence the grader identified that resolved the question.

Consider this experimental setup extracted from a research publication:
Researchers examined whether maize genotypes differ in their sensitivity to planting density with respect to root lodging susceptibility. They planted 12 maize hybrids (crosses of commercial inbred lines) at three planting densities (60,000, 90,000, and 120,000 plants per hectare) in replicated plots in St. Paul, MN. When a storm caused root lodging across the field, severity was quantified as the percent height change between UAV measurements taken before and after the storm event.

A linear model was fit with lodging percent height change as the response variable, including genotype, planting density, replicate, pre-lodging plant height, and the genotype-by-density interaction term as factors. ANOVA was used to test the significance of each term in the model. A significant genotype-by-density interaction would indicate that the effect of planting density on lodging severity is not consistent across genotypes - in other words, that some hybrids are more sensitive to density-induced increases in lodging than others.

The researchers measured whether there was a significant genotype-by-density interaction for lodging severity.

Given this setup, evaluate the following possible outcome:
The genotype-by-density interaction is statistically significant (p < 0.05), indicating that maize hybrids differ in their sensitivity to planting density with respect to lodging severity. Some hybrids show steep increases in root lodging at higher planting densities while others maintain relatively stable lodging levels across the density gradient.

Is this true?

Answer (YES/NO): NO